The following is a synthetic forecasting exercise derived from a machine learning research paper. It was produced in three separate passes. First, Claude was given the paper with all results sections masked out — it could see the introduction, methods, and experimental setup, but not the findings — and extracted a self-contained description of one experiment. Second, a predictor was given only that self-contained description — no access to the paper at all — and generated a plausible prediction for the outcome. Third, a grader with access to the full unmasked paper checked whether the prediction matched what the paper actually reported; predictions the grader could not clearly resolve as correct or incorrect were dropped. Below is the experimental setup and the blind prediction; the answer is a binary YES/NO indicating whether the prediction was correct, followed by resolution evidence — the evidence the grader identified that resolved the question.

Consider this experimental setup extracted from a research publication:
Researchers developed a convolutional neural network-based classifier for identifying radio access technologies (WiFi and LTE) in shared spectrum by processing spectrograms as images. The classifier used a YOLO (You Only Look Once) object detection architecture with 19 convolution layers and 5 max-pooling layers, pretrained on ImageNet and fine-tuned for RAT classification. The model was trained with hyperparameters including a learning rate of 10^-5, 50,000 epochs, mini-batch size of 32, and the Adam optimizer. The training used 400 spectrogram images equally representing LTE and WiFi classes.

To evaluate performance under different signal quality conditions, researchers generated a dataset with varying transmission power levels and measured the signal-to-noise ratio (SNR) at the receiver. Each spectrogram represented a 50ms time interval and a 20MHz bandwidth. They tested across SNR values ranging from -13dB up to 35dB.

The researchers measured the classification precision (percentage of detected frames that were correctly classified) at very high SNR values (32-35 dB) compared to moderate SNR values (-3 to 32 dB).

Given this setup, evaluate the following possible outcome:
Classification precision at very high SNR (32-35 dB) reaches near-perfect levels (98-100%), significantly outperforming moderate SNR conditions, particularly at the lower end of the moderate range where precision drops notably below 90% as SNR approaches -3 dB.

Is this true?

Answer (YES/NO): NO